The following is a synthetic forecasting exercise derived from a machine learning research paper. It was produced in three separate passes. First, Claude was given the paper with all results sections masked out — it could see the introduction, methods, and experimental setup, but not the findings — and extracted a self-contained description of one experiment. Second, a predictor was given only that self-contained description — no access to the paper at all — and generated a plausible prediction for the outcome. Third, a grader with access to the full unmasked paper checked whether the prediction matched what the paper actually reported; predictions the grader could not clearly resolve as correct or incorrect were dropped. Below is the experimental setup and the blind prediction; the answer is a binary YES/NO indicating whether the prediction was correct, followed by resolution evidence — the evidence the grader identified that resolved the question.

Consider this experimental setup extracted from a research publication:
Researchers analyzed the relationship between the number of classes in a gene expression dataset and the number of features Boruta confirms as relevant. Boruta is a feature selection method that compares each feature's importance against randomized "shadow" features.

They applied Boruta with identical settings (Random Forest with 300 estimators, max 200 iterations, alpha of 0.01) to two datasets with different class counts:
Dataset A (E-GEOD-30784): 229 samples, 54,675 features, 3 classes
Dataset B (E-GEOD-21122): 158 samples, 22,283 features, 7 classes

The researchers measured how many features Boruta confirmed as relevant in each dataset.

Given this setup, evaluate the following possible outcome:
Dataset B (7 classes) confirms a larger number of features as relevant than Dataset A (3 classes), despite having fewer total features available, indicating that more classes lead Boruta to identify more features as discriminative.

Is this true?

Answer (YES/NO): YES